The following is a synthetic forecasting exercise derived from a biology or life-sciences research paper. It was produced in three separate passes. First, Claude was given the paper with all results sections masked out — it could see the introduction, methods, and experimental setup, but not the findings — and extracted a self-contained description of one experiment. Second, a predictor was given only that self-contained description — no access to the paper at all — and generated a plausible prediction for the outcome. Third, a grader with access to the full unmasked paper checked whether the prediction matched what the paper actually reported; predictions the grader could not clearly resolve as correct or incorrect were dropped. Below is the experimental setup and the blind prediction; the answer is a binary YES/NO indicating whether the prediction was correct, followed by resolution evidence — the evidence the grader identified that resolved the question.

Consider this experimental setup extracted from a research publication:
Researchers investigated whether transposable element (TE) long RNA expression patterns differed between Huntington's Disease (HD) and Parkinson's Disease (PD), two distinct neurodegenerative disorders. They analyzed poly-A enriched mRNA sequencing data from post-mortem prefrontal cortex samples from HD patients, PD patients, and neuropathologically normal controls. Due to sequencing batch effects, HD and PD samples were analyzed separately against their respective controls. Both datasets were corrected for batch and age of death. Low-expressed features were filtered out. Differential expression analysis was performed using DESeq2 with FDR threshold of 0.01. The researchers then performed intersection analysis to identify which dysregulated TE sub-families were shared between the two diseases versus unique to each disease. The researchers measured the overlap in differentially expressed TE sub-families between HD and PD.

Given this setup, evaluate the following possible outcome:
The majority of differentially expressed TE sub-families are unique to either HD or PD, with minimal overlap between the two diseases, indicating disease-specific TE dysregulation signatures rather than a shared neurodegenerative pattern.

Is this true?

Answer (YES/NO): YES